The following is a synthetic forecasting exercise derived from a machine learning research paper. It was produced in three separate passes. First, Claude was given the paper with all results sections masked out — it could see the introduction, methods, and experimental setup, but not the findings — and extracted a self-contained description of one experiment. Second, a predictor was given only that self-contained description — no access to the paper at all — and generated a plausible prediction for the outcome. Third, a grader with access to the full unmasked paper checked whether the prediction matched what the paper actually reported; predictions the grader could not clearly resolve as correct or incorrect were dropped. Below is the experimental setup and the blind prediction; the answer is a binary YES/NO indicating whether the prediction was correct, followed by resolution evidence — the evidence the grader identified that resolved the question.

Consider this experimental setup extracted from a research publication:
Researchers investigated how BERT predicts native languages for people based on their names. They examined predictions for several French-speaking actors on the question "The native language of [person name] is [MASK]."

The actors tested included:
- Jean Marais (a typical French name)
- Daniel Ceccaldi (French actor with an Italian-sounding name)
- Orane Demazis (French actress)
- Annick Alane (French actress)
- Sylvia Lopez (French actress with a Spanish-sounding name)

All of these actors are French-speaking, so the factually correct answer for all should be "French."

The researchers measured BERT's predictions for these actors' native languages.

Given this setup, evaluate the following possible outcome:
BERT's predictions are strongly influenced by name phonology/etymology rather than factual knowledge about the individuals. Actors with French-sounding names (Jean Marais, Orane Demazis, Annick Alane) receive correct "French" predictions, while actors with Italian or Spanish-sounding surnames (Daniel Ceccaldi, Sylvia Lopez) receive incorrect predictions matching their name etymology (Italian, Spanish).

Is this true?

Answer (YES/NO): NO